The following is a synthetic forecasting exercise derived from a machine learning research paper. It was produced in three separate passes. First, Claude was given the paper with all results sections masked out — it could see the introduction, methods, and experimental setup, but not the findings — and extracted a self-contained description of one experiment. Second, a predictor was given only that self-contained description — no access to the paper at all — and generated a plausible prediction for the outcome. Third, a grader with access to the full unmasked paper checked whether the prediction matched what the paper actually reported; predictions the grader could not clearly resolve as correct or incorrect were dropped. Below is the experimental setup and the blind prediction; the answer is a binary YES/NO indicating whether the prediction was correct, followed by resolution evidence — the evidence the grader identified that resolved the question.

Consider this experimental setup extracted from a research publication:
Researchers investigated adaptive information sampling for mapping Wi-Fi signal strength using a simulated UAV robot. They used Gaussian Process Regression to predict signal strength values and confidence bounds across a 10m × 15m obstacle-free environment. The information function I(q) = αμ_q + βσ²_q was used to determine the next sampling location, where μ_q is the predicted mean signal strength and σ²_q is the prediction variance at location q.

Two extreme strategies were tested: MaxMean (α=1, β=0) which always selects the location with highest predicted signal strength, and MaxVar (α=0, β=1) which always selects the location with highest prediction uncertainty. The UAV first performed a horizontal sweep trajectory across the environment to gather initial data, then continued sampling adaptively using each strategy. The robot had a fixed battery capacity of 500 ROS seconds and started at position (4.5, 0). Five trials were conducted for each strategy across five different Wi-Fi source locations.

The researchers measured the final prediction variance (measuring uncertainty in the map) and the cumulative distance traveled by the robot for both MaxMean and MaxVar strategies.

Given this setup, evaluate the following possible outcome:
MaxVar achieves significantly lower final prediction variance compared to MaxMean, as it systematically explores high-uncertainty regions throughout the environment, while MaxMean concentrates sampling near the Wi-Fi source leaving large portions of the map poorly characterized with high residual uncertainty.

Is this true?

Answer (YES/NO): YES